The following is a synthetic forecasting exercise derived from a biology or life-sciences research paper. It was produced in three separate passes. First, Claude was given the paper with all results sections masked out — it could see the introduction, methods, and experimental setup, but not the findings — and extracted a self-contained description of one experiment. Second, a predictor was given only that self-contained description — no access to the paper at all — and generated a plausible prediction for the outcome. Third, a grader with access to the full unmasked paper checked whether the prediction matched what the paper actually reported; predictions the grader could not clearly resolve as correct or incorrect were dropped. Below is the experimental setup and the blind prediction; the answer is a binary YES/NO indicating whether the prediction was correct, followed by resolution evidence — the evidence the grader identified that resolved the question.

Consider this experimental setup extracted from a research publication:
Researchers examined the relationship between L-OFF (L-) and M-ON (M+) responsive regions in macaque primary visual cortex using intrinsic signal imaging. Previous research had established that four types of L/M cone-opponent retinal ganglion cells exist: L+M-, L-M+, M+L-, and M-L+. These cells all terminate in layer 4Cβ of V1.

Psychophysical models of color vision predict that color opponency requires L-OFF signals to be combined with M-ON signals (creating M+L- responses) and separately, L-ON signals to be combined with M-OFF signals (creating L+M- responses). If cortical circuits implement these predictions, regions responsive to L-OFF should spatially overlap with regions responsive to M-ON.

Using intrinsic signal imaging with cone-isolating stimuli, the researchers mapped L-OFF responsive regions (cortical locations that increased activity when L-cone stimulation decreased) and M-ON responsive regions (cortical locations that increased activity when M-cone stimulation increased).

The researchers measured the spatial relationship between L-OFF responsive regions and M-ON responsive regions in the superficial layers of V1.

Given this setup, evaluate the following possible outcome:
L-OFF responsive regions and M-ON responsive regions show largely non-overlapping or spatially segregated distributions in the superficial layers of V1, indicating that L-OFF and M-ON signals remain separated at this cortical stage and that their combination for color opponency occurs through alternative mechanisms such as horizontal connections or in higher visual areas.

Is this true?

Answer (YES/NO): NO